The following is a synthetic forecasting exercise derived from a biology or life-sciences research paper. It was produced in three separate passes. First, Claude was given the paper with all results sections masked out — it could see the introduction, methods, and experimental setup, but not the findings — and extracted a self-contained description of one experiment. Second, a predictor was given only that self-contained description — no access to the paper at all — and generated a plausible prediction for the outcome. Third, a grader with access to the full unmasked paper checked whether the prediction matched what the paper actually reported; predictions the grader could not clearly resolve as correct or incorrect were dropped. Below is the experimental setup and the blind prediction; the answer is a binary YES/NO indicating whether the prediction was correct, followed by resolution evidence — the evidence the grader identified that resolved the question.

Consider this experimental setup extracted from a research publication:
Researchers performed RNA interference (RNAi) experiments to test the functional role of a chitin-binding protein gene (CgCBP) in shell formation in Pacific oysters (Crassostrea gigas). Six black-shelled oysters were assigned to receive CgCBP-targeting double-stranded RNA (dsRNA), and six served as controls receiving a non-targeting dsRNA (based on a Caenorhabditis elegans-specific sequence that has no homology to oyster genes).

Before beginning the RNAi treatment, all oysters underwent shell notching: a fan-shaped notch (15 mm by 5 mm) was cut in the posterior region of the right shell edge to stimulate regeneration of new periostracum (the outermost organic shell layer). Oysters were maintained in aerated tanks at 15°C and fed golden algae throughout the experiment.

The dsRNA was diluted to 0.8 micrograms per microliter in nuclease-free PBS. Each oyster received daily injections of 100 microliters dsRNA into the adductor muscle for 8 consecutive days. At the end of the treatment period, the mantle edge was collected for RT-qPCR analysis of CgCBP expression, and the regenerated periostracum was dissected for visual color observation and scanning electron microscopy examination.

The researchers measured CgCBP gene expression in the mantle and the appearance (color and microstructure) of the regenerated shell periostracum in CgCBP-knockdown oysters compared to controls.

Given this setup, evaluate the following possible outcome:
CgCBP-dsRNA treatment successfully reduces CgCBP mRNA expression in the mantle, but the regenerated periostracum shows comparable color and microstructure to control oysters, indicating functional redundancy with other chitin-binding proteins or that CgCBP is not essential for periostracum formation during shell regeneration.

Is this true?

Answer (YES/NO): NO